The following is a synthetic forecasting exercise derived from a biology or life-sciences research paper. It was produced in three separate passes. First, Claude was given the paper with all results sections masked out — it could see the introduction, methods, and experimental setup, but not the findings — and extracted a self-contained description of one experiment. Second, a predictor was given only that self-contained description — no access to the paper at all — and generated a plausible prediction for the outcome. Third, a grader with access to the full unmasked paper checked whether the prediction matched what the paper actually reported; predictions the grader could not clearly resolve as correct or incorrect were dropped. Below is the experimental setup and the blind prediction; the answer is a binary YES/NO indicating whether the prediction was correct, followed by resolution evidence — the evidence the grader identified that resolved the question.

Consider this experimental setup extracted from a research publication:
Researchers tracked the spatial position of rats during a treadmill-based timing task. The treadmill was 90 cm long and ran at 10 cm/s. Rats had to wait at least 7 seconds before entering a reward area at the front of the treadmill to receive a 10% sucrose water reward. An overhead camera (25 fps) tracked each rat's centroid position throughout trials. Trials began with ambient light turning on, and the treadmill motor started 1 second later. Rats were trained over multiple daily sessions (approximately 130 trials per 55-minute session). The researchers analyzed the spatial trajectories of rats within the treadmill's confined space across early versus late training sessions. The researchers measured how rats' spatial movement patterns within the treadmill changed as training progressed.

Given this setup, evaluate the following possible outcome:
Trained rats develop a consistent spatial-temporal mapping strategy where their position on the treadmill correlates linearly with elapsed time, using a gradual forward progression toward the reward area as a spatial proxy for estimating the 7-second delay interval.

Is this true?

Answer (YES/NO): NO